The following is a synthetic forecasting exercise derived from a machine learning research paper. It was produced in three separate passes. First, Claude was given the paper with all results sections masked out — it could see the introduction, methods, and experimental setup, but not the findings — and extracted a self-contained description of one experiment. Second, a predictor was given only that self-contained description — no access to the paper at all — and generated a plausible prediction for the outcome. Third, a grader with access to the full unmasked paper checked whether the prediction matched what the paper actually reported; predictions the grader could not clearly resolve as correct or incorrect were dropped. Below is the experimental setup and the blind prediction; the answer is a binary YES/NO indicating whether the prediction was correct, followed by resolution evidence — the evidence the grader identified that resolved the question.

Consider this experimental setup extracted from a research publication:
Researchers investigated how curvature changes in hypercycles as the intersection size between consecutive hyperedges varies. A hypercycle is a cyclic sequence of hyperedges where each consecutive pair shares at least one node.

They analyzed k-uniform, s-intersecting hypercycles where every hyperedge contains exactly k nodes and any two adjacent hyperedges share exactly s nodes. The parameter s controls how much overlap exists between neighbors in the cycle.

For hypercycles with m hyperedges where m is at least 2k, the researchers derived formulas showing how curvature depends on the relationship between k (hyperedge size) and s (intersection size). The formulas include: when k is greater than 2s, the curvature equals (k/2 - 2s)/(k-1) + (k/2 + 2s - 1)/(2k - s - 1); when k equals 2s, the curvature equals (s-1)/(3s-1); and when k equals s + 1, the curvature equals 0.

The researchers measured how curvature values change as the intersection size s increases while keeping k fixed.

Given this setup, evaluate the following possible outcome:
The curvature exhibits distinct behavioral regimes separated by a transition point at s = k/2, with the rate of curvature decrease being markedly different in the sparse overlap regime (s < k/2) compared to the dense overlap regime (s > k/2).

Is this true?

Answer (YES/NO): NO